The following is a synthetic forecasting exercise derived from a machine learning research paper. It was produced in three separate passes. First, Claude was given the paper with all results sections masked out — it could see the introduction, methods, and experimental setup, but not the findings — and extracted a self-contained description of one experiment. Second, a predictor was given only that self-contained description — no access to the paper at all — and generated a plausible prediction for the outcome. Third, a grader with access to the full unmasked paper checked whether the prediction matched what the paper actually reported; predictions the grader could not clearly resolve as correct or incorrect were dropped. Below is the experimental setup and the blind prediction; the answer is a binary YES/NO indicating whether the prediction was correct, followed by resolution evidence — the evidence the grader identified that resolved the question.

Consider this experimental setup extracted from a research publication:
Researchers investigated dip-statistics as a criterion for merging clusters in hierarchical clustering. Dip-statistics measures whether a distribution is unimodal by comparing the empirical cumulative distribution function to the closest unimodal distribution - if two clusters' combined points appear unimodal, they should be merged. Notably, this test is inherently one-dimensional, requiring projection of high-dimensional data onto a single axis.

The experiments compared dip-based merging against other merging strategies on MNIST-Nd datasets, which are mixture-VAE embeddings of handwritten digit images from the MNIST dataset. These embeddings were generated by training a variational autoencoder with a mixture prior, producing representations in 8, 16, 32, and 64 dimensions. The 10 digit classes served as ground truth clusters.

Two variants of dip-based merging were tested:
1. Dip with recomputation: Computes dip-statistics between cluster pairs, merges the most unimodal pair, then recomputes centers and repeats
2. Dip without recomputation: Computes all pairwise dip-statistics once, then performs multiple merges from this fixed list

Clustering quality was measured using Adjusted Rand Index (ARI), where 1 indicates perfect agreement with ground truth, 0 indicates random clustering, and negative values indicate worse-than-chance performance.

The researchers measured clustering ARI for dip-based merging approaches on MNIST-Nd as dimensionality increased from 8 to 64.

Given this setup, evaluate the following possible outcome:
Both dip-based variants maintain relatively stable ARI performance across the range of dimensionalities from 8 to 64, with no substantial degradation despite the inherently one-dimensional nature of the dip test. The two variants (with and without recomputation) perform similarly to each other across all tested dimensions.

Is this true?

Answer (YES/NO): NO